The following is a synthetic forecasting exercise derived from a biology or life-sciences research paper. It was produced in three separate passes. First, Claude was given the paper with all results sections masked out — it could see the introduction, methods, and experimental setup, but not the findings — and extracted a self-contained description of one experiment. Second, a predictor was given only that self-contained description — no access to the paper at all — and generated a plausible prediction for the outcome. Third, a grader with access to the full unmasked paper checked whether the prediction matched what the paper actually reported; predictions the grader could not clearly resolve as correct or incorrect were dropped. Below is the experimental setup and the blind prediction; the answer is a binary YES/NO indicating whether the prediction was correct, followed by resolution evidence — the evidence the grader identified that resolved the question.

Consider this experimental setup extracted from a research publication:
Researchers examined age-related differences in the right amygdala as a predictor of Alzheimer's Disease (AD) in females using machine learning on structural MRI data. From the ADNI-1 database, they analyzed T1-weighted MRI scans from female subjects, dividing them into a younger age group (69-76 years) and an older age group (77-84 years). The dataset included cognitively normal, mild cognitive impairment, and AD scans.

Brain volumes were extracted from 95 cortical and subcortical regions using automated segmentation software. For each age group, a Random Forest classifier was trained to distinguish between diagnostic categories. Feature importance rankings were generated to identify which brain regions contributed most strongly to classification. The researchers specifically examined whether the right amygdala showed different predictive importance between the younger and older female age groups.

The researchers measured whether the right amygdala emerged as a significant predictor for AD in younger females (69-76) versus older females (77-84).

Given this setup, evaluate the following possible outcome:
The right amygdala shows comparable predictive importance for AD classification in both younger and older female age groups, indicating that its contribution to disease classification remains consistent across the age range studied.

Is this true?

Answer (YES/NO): NO